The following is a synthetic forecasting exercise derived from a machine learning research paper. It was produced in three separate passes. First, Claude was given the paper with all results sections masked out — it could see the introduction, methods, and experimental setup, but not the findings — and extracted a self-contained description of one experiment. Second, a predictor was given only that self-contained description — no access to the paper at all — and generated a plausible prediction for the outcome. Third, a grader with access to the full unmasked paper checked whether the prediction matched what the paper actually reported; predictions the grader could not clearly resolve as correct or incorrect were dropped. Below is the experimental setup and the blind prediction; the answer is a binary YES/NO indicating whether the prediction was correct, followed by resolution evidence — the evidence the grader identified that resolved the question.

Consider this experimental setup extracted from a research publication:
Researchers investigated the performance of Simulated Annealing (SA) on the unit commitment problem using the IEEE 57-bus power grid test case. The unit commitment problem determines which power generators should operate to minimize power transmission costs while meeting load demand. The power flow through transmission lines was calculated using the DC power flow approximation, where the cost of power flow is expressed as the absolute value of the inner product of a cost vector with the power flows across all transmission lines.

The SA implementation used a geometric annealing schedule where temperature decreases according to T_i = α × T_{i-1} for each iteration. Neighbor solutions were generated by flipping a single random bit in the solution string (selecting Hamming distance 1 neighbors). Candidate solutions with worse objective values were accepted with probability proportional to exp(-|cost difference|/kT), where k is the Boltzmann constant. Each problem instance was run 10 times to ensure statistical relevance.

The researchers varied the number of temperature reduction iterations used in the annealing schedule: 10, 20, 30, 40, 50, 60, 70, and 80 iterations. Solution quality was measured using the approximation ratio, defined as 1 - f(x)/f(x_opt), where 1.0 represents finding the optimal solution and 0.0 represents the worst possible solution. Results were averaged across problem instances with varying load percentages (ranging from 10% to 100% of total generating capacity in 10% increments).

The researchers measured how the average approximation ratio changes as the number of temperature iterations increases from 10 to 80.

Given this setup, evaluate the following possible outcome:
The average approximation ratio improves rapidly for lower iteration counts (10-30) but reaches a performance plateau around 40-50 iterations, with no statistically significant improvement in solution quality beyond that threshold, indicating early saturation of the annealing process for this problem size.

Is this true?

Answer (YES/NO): NO